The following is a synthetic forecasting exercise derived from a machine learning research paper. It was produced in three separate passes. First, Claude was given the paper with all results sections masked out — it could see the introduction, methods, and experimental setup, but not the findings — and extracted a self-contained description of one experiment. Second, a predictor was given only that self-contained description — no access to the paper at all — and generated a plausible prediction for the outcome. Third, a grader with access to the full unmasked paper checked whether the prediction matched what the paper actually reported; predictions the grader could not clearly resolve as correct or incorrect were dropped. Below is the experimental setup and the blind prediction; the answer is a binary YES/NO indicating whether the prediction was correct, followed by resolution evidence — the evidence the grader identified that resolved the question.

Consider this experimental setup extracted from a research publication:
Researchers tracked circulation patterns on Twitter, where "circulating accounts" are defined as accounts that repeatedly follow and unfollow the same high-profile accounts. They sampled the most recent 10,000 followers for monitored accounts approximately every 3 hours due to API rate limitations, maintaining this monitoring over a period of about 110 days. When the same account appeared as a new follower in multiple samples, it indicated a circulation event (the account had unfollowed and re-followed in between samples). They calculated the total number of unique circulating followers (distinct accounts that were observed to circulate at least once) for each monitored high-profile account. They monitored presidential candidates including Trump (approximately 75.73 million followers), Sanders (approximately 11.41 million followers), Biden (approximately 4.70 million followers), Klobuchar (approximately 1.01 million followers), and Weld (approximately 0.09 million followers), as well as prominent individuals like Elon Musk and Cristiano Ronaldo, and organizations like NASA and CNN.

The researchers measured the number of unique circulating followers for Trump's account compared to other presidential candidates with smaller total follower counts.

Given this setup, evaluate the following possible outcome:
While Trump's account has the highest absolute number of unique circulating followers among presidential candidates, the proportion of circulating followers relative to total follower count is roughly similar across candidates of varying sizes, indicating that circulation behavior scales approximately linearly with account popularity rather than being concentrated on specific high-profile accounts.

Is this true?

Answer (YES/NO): NO